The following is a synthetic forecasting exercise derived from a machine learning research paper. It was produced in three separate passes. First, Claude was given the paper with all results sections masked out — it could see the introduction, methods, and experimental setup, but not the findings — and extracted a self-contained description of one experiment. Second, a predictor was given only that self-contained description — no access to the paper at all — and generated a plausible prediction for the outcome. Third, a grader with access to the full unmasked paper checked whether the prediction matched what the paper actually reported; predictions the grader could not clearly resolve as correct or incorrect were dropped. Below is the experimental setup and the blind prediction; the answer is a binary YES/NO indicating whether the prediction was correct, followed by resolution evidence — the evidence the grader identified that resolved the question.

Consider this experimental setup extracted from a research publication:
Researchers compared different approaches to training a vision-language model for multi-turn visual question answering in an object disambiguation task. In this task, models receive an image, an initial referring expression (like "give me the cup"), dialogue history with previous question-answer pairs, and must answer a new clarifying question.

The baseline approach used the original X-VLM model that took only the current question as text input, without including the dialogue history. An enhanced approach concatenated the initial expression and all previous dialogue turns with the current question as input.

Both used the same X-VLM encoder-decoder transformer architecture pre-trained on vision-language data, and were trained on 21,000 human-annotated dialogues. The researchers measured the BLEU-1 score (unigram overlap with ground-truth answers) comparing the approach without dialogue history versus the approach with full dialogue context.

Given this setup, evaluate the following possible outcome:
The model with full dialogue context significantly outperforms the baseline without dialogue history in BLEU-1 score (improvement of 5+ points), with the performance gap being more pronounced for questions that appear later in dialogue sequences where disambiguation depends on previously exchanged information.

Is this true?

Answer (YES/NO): NO